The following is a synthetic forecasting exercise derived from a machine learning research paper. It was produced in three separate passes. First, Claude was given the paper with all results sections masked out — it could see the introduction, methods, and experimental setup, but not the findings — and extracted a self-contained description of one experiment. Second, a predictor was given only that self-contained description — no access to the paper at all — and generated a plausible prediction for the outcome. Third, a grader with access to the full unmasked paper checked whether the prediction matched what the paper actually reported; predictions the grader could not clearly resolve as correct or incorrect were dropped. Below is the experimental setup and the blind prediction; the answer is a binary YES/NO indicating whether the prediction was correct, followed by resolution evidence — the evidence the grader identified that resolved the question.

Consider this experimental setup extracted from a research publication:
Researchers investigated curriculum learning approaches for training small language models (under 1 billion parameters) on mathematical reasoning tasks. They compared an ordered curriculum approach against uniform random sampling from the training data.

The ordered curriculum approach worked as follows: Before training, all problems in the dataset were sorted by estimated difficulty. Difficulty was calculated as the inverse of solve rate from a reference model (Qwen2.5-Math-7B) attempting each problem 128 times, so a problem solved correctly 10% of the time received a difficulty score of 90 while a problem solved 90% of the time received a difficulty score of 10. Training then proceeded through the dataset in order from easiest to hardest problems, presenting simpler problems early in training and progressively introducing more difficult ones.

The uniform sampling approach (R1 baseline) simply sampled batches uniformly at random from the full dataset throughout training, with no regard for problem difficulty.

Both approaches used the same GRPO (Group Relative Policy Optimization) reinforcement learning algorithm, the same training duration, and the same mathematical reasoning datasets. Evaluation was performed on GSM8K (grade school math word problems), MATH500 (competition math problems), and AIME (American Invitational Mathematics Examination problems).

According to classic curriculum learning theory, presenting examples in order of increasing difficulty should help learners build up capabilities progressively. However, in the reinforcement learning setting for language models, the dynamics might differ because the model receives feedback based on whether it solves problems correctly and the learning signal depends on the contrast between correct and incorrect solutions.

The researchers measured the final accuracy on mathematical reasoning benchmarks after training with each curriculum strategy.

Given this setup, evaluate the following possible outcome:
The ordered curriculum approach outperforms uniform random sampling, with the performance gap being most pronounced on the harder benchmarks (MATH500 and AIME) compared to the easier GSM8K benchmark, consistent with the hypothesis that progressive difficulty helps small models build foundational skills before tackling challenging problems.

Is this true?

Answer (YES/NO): YES